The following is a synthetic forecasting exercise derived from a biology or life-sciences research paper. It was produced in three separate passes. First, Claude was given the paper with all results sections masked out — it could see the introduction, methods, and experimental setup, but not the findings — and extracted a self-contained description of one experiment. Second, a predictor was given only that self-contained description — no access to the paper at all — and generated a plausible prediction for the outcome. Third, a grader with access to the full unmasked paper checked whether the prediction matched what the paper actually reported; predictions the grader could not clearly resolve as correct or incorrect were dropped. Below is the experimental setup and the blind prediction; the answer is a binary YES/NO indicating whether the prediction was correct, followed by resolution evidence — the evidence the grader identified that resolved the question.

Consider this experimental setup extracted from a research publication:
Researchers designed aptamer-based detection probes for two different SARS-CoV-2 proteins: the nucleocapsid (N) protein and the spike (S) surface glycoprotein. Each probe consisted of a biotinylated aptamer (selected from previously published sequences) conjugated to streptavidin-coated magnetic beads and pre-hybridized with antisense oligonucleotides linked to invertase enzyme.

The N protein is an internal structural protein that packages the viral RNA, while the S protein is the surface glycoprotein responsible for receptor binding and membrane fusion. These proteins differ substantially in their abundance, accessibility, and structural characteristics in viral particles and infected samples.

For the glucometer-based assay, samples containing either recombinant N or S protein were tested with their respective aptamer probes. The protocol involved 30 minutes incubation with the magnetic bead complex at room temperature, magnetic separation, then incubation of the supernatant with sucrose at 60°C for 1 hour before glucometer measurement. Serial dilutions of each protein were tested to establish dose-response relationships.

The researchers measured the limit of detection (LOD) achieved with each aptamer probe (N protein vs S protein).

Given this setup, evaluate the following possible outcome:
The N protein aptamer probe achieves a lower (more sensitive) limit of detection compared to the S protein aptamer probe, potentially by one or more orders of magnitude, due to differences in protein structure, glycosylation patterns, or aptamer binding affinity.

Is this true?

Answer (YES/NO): NO